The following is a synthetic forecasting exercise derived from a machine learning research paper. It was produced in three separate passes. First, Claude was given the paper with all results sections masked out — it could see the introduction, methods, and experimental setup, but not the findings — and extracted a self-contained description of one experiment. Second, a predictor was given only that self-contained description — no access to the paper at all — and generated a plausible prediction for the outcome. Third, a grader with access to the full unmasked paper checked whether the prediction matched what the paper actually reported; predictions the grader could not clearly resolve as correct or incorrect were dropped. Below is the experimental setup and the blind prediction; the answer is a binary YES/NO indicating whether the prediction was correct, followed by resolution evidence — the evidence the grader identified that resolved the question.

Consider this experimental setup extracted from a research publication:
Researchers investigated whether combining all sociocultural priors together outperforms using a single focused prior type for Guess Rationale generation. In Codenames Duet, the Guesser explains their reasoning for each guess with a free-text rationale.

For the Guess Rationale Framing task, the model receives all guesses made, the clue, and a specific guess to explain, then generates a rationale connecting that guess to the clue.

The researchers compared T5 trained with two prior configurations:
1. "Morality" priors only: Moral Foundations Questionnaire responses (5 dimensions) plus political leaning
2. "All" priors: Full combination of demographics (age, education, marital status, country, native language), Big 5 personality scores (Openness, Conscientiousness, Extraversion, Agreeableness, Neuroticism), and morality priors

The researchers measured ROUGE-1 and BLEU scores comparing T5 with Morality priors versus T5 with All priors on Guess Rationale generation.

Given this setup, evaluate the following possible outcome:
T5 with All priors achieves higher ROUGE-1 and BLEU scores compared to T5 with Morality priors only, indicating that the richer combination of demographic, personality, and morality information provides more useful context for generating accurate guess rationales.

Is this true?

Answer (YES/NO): NO